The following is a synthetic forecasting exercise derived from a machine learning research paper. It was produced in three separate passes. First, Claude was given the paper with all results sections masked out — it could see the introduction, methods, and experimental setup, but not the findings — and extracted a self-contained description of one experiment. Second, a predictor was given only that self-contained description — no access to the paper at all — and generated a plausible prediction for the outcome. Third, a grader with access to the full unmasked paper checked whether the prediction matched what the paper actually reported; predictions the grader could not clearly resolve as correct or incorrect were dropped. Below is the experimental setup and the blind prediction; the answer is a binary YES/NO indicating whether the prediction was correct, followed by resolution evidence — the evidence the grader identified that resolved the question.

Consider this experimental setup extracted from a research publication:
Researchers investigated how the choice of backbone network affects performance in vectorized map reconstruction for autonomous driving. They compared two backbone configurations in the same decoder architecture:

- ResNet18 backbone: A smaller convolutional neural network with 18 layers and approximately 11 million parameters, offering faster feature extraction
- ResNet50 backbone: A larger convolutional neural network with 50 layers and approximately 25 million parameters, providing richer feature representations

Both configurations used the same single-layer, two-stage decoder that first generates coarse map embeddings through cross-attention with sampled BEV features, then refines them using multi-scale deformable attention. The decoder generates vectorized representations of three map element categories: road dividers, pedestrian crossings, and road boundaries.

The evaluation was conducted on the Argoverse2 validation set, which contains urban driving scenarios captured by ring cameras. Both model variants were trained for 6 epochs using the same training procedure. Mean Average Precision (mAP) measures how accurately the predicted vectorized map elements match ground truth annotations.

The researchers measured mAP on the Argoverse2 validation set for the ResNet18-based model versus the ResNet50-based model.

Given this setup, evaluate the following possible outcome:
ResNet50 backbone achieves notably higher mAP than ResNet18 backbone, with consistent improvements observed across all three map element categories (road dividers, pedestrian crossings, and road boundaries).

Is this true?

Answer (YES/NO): YES